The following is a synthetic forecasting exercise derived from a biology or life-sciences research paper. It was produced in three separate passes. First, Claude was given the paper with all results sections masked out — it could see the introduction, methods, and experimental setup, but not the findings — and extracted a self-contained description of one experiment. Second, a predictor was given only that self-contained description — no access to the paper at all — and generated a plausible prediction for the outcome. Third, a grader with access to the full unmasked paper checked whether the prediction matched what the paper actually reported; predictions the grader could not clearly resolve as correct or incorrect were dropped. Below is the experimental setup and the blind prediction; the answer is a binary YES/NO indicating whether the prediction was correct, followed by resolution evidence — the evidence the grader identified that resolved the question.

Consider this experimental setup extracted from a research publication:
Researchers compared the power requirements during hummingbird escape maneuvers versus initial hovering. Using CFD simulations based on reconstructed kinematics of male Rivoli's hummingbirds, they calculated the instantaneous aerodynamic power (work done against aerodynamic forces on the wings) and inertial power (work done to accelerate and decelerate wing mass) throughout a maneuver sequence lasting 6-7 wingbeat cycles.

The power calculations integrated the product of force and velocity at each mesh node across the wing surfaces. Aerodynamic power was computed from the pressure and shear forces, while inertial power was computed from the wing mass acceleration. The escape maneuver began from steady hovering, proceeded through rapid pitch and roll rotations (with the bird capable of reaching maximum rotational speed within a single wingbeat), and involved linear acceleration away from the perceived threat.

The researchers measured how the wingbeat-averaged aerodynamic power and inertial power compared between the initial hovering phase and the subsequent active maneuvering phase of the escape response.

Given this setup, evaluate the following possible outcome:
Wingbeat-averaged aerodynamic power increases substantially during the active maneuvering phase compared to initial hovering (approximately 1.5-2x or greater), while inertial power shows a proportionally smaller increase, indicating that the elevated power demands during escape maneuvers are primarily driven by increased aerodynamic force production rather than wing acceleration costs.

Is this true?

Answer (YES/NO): NO